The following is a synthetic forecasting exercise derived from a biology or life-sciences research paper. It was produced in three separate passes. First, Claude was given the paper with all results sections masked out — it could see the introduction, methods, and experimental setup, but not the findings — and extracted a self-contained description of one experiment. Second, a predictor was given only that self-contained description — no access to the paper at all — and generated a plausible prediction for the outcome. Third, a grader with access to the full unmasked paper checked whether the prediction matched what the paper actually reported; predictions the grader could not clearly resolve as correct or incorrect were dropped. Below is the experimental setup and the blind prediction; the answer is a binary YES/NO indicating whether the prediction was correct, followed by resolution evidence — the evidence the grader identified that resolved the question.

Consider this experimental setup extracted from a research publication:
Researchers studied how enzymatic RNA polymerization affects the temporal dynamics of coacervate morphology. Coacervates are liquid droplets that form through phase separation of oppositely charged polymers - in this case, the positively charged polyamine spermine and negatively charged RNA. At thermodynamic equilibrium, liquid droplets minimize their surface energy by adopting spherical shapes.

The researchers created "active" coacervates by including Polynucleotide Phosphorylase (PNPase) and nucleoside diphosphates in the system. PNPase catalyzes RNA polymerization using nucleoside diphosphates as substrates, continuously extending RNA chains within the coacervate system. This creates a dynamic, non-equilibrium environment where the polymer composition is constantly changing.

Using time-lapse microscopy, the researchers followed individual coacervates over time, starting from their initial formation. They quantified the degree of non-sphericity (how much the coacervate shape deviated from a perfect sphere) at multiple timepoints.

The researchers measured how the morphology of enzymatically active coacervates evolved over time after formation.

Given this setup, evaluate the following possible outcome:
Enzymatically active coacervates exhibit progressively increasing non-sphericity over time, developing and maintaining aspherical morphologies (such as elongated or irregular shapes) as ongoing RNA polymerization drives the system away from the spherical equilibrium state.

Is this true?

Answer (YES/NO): NO